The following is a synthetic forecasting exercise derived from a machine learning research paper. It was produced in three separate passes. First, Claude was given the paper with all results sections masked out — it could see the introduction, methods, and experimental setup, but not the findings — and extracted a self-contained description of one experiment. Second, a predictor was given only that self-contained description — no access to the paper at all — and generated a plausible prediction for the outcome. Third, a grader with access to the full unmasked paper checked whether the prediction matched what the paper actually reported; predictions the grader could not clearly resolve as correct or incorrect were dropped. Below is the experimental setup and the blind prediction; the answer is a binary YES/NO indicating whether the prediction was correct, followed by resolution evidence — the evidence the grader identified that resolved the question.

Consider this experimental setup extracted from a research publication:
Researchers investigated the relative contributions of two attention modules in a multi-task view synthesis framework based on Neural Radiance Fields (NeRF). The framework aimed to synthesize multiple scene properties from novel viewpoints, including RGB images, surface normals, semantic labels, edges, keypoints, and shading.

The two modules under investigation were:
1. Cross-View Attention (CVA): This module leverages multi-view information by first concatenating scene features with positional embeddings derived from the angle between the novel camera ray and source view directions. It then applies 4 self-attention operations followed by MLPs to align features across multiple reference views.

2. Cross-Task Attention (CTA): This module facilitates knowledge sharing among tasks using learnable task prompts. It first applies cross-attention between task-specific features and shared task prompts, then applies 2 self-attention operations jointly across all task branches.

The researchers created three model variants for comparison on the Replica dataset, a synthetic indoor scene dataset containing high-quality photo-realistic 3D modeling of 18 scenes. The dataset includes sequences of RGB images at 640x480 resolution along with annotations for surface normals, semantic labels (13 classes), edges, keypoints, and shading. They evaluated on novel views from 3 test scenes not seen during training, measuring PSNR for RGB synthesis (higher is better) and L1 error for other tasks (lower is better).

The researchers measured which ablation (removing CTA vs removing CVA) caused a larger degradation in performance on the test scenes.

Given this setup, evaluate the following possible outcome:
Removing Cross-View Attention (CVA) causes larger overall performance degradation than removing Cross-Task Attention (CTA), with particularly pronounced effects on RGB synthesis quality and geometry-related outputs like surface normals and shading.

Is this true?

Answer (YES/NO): NO